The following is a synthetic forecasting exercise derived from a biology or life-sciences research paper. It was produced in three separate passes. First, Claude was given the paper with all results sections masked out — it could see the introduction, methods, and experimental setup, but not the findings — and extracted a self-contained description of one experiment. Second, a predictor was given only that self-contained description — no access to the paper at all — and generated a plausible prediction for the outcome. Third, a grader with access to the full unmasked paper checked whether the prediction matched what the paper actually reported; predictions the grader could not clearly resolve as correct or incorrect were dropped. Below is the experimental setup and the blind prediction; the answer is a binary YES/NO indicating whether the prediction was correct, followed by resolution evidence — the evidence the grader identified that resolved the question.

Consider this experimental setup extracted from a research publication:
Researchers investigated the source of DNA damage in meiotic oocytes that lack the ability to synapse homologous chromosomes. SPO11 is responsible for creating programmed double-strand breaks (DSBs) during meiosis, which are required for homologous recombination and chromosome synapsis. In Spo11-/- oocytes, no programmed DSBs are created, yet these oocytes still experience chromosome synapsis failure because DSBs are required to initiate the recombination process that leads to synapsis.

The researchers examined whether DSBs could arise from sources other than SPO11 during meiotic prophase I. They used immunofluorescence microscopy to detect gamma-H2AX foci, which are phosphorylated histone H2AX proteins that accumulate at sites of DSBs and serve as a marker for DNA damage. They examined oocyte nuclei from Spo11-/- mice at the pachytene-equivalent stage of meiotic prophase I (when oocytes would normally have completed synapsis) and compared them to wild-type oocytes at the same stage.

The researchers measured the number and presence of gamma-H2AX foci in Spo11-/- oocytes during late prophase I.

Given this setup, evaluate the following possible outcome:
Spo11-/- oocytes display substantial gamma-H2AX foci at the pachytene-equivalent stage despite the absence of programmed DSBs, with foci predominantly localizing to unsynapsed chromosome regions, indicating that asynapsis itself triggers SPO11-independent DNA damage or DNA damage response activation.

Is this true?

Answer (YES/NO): YES